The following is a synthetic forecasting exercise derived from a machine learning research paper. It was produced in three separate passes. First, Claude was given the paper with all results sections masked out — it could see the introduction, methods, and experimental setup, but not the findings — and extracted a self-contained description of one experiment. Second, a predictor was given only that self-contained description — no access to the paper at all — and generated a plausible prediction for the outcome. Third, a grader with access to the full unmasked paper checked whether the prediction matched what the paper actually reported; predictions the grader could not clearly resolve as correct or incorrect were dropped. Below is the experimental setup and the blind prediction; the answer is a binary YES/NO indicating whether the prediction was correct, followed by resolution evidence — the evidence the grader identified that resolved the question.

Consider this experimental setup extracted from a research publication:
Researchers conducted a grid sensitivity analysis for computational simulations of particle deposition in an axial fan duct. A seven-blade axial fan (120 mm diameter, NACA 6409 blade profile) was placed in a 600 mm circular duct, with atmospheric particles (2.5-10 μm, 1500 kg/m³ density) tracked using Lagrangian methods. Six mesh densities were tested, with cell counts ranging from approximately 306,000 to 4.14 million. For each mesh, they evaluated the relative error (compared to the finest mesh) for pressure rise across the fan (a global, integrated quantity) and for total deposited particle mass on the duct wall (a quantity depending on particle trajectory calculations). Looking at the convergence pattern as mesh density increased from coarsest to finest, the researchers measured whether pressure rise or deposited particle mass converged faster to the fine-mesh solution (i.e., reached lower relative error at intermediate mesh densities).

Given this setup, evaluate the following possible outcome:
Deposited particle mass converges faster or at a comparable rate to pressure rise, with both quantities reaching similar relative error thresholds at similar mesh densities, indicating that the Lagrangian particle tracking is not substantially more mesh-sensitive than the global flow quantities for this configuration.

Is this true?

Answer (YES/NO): NO